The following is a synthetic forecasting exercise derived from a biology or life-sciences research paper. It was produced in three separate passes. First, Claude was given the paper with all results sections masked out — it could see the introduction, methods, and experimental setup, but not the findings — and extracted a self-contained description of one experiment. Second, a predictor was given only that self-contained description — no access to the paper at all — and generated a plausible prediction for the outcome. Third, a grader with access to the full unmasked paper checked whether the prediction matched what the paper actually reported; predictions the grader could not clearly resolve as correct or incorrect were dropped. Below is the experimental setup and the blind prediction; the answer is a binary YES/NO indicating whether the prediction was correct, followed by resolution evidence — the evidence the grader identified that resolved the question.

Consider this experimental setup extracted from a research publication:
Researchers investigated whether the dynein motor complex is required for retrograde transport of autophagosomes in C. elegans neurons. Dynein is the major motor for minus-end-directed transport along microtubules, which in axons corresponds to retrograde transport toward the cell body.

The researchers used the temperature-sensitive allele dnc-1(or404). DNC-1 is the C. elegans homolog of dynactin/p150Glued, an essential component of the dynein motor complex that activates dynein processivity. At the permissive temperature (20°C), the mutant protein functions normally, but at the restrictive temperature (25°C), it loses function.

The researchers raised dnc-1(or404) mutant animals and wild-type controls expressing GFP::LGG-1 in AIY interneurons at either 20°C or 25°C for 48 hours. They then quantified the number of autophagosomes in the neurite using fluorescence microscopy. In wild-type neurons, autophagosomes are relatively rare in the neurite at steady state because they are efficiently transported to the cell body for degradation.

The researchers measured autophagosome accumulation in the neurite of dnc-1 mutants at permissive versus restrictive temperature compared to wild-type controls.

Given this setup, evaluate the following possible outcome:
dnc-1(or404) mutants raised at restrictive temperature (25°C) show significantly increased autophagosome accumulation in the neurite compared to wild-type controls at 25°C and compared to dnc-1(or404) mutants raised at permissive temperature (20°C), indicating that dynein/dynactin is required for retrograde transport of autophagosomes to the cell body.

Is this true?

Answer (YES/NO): YES